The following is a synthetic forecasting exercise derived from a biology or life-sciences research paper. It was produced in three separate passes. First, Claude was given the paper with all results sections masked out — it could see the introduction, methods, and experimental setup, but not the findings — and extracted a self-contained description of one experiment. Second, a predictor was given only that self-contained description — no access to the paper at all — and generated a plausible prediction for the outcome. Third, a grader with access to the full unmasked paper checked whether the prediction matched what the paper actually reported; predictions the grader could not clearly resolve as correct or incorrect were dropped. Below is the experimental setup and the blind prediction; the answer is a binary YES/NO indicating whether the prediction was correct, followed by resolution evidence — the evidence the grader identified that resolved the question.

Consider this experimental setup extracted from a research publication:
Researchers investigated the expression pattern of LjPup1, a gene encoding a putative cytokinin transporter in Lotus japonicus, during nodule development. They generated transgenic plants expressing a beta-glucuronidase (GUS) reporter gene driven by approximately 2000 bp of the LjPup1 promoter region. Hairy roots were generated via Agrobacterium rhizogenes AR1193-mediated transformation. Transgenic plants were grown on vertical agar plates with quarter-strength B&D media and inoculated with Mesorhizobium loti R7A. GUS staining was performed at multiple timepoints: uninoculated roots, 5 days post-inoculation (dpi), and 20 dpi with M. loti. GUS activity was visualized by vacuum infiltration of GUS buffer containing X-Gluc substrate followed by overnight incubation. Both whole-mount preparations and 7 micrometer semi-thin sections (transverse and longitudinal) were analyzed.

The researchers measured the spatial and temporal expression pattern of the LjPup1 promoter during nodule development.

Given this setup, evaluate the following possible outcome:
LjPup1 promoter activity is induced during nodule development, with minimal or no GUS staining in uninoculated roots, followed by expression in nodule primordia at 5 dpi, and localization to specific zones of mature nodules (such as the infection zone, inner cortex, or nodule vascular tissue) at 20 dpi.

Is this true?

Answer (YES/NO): NO